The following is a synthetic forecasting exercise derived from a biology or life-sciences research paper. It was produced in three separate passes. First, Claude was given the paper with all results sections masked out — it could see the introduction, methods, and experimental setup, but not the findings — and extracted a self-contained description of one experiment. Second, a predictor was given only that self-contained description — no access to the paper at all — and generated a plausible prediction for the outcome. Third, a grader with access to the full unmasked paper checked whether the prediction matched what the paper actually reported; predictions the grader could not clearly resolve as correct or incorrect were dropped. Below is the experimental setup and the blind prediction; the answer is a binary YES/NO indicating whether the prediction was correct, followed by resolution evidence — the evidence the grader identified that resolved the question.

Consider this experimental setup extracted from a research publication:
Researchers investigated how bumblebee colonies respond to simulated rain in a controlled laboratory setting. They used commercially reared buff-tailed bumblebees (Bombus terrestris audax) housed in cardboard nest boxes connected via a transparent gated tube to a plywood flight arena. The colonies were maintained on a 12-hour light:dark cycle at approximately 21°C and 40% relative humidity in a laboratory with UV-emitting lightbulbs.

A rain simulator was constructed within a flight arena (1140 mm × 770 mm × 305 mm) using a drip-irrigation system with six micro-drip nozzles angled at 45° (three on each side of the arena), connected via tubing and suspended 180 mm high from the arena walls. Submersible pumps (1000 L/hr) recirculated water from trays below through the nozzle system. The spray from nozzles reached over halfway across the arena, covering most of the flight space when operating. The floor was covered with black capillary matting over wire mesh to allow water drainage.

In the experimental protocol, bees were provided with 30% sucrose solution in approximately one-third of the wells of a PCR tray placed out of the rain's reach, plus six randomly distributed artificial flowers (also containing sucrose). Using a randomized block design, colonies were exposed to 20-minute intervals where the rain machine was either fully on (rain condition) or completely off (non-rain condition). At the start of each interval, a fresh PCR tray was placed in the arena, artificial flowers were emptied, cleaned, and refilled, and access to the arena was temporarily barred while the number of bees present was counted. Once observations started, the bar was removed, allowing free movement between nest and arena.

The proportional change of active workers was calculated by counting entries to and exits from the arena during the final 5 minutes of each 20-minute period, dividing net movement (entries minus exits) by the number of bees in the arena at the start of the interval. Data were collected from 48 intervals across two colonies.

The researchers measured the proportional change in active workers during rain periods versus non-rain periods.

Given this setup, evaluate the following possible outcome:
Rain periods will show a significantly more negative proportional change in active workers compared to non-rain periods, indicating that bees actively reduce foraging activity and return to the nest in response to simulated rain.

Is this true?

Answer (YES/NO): YES